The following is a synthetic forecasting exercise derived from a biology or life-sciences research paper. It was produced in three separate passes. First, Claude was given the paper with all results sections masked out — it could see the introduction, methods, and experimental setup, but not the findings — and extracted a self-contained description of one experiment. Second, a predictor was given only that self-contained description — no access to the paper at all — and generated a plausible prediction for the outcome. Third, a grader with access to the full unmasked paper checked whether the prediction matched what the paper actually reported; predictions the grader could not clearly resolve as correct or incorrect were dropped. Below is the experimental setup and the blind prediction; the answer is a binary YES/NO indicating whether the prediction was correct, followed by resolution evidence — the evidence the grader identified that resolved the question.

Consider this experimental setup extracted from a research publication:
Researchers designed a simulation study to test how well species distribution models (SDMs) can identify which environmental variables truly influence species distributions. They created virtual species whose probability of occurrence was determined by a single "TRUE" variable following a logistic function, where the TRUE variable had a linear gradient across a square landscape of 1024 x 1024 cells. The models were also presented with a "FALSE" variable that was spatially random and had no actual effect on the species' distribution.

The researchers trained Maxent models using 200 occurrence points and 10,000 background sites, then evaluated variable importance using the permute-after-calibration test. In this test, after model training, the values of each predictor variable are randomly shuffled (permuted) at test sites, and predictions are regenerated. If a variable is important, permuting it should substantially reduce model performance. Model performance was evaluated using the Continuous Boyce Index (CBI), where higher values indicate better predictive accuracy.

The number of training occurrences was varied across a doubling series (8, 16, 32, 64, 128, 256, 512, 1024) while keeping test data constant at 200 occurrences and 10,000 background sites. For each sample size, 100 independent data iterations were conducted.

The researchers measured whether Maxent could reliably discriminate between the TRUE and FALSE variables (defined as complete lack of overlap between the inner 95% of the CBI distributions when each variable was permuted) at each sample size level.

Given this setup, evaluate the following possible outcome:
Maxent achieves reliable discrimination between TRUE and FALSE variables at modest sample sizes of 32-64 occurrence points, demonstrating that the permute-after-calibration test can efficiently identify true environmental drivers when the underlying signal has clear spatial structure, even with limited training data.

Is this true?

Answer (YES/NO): YES